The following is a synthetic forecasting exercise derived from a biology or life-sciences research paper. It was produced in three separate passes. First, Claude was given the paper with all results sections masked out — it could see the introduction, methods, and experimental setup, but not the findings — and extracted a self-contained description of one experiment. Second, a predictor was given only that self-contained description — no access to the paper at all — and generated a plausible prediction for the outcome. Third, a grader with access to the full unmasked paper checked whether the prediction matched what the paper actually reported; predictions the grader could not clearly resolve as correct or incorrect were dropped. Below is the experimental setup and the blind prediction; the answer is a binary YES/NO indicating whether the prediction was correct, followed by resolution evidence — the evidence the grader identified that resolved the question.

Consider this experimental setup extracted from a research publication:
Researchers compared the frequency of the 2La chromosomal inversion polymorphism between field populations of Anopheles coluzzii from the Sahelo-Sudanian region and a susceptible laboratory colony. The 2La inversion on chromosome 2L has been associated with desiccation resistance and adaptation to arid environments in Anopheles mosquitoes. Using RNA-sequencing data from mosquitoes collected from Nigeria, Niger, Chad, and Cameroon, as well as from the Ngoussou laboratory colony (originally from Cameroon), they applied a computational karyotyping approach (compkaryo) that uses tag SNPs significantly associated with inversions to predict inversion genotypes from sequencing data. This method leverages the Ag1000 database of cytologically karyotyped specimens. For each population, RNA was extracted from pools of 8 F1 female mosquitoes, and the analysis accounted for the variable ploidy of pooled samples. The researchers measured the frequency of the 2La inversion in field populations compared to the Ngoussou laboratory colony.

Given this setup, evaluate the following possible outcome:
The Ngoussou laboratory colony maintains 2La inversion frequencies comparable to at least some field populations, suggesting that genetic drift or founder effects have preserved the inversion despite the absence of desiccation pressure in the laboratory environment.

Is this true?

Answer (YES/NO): NO